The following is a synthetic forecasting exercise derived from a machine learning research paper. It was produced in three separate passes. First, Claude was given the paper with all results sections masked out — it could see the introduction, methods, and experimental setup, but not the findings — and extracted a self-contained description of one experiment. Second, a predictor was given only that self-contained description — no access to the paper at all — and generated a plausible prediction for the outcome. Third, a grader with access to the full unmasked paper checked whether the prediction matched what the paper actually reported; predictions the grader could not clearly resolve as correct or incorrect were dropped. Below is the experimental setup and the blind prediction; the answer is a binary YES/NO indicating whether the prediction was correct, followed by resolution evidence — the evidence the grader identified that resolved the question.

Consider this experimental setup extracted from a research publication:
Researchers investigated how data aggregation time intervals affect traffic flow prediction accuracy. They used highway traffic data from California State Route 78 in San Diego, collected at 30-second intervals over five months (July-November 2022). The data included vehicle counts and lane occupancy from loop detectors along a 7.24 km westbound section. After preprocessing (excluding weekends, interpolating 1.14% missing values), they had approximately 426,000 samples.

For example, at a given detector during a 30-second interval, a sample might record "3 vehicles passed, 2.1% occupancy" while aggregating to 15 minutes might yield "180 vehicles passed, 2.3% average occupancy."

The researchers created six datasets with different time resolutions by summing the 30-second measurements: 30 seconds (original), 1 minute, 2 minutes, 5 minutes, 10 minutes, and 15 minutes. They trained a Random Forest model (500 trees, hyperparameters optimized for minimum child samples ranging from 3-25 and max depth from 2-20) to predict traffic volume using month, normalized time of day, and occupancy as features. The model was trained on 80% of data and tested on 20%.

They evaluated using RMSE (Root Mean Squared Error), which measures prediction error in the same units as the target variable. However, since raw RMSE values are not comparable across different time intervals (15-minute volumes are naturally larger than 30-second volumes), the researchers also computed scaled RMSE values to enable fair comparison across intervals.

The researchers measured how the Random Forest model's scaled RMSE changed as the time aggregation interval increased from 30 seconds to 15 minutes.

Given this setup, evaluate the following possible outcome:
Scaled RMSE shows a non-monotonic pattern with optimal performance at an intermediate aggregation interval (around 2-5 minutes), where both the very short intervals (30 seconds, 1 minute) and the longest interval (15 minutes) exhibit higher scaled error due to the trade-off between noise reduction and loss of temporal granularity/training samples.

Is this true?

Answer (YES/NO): NO